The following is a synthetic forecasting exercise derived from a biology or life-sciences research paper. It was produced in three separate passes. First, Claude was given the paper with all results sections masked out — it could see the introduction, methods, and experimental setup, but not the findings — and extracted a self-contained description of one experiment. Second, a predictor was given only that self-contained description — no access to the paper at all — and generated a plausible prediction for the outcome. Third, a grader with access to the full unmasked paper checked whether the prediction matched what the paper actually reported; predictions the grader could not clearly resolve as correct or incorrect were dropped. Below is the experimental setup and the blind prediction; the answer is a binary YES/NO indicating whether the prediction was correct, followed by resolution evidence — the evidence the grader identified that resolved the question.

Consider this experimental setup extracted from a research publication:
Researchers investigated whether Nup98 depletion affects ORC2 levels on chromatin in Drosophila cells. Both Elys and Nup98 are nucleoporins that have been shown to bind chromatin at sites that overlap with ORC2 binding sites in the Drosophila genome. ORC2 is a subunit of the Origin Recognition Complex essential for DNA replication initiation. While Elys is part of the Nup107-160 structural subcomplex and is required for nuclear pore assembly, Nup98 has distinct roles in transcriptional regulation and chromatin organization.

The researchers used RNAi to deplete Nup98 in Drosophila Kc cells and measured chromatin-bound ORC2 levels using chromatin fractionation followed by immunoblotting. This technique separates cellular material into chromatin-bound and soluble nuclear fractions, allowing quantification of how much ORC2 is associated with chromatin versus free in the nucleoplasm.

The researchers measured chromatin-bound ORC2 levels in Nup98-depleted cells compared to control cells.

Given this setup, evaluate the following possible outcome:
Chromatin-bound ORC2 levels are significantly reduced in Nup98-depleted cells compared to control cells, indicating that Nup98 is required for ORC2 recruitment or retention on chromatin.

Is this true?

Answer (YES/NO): NO